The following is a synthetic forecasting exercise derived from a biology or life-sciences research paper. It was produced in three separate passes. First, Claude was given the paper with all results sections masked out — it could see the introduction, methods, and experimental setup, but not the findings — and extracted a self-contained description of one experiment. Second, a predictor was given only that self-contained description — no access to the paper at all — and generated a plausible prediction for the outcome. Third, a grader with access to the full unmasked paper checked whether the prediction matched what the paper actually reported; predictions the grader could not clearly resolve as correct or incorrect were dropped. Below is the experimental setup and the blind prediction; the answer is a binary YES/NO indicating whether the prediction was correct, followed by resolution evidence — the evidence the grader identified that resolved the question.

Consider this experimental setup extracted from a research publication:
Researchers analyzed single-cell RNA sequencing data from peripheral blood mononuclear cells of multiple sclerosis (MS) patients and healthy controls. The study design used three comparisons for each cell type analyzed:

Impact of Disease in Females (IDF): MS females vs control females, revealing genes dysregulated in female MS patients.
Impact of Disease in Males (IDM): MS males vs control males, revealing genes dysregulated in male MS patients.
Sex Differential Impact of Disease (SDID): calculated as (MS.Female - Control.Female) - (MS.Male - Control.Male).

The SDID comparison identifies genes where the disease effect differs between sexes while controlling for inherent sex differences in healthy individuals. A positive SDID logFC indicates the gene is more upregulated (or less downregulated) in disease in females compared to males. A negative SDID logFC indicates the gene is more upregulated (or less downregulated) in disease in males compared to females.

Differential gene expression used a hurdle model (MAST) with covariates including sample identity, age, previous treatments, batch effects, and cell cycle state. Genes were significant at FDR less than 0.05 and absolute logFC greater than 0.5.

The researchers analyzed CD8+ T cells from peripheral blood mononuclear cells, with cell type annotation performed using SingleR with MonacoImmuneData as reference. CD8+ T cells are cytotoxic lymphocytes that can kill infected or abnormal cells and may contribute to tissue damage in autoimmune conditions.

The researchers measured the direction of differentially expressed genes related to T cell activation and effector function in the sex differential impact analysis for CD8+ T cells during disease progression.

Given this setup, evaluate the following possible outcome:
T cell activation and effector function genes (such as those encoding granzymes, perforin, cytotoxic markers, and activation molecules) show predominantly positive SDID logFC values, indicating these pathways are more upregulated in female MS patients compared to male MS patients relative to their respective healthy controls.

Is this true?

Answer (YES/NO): NO